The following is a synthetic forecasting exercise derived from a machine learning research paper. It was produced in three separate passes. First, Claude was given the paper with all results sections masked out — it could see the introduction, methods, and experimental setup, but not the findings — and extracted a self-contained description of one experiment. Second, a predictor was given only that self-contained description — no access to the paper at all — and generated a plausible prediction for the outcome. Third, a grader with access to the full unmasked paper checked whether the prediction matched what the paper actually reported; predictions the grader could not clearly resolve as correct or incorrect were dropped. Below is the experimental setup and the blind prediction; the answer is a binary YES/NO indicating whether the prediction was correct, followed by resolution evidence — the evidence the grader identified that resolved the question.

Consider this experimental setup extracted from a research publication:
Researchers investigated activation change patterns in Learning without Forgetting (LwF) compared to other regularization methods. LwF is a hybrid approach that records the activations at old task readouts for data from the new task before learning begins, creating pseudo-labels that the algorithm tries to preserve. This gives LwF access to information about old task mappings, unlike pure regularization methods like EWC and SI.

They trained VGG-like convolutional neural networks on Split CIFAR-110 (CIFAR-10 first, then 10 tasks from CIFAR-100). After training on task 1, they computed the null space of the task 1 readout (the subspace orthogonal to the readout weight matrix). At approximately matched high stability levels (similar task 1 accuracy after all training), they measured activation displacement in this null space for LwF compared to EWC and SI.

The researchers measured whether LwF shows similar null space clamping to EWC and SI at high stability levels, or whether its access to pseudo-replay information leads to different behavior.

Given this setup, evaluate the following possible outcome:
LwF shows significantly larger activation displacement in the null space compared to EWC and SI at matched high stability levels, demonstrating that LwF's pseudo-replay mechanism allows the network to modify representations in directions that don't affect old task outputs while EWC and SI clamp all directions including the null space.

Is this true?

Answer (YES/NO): NO